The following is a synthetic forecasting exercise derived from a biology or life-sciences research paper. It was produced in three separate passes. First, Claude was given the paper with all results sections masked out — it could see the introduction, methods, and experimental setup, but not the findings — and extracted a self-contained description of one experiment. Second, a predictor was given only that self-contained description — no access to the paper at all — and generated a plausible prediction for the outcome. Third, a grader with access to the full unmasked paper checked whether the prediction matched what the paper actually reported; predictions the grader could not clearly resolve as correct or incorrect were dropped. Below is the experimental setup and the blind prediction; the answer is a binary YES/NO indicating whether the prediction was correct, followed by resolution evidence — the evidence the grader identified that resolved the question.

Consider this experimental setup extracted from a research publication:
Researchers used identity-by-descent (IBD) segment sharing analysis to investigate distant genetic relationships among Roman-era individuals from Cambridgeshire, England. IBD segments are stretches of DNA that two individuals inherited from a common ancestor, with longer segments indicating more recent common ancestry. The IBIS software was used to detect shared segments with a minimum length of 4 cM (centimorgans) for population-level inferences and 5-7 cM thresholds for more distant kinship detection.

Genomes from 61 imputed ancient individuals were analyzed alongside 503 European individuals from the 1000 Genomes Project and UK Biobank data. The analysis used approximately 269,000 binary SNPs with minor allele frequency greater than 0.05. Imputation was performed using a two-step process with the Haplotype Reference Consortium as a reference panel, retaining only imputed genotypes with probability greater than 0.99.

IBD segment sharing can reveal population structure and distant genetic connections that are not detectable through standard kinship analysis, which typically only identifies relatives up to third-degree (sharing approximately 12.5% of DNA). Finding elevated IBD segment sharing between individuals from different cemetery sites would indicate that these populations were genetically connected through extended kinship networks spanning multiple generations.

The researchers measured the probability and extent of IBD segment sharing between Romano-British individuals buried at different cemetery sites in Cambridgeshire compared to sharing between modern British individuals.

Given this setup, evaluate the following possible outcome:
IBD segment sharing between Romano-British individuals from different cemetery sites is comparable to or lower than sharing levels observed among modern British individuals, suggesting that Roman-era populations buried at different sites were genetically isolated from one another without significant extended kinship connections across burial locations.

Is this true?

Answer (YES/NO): NO